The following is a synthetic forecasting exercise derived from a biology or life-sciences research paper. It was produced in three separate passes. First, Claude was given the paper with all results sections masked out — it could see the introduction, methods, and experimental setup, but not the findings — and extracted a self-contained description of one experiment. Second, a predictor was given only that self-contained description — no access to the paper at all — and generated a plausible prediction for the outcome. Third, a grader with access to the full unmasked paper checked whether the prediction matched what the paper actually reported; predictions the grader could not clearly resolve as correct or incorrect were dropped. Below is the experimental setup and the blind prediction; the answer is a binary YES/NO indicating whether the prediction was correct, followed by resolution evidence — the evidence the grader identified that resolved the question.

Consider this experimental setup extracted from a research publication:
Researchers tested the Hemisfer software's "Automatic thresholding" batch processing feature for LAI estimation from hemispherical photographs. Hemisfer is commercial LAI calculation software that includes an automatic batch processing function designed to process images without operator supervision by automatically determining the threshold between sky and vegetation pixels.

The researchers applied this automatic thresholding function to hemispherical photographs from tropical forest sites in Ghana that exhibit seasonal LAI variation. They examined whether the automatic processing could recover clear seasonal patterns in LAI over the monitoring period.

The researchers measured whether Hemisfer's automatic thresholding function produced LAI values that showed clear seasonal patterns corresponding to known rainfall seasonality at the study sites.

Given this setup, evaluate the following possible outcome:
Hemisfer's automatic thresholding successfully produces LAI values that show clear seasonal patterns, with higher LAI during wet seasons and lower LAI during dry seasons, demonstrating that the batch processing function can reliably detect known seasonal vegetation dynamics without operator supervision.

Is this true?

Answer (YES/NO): NO